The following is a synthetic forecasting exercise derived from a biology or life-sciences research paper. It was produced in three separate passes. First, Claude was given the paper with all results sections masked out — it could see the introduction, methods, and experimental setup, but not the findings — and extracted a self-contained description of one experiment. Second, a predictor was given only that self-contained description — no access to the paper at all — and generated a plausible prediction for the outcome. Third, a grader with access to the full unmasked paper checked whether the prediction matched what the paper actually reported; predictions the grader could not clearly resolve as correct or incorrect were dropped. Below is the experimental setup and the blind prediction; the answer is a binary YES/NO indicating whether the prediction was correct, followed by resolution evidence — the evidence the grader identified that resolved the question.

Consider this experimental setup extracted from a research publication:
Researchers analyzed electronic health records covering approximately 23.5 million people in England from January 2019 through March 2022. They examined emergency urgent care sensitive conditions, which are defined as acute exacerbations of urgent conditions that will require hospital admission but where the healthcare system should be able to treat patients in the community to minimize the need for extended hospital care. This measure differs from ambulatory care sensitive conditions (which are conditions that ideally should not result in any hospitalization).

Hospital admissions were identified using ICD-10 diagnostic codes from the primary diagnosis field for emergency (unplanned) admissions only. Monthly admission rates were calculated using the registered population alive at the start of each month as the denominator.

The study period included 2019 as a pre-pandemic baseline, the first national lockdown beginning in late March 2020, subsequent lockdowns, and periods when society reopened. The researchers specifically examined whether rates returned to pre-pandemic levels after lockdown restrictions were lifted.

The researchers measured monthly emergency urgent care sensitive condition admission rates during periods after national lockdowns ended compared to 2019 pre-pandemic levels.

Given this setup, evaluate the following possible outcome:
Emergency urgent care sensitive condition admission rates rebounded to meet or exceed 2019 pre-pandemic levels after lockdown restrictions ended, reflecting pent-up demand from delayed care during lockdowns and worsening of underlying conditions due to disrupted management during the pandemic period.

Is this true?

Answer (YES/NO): NO